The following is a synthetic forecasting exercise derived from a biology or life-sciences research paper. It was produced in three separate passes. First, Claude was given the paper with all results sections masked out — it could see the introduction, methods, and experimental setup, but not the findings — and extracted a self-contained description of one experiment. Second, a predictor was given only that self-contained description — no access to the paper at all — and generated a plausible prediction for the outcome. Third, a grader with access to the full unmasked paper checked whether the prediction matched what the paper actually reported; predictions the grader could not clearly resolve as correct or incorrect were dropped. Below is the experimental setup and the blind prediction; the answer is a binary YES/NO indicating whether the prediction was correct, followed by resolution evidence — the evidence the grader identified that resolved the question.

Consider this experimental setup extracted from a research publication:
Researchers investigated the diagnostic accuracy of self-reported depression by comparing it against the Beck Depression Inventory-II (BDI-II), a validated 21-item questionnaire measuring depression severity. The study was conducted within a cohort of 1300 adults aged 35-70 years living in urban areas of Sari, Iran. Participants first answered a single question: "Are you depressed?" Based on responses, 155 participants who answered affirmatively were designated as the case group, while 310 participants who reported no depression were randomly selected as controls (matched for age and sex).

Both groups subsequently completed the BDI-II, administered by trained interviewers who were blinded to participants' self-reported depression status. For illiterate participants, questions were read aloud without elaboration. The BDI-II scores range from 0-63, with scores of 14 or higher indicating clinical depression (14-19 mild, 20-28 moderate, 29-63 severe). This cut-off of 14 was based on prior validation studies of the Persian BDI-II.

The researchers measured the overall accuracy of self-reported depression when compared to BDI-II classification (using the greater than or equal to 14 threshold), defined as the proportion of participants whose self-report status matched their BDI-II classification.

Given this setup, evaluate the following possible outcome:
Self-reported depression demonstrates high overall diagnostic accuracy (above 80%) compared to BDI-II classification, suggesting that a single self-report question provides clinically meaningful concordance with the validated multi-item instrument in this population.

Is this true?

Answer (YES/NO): NO